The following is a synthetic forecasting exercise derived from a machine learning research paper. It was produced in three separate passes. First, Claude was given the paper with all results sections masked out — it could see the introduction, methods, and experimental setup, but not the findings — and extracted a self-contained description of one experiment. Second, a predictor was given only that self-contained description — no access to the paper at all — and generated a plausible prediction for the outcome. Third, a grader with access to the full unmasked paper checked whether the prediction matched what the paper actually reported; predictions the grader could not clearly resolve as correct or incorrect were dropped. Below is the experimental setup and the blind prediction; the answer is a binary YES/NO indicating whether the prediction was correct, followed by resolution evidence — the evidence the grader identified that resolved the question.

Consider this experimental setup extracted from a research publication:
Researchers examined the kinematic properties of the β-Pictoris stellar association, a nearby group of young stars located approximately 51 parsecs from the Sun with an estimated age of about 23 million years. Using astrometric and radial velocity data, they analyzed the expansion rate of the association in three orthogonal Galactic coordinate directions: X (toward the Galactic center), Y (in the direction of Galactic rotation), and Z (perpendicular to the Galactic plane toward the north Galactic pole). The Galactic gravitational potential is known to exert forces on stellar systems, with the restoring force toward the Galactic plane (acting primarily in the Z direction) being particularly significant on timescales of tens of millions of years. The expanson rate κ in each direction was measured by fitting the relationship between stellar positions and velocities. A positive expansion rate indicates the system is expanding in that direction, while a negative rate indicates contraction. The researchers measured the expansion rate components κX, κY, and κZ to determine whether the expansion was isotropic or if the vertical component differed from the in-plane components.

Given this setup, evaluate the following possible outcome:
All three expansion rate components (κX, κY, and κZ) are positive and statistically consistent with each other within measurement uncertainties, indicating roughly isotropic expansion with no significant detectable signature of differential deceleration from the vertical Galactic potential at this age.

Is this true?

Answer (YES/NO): NO